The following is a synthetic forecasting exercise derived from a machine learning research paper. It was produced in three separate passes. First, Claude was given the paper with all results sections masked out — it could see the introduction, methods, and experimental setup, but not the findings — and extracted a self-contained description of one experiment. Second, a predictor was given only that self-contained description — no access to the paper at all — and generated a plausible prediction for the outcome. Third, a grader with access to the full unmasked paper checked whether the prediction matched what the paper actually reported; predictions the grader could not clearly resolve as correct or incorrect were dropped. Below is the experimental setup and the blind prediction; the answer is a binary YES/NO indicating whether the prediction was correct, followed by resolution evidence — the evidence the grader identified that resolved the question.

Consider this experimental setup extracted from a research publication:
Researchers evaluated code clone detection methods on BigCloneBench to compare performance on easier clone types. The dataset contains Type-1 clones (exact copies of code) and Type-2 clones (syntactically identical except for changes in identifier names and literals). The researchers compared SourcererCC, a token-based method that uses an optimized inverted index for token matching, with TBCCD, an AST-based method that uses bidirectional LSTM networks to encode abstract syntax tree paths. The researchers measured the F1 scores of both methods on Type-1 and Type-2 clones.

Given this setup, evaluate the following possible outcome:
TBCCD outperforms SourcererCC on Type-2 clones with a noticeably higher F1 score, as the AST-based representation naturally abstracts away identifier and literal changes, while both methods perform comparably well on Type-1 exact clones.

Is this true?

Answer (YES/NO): NO